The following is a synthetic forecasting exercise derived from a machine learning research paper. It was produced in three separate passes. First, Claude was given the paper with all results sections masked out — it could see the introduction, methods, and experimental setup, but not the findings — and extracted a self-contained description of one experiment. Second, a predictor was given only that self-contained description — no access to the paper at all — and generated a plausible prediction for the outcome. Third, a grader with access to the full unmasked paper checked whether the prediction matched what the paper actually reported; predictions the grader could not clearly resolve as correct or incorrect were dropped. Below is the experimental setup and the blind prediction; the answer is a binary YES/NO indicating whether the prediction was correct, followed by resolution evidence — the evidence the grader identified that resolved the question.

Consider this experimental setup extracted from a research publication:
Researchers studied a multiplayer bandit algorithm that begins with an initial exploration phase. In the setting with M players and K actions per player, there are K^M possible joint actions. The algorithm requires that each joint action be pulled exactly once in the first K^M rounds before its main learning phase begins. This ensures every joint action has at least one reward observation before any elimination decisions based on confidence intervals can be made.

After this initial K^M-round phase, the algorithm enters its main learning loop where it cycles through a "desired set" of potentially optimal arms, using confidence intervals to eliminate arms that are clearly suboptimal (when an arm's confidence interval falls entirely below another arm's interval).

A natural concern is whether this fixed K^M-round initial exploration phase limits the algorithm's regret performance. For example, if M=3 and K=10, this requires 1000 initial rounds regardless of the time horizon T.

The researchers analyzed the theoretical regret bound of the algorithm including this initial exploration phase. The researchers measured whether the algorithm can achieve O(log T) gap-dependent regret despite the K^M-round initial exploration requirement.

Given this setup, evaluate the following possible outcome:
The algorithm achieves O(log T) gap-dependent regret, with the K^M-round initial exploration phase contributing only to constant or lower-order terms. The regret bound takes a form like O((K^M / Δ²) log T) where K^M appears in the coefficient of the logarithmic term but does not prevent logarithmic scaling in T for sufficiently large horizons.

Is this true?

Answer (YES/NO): NO